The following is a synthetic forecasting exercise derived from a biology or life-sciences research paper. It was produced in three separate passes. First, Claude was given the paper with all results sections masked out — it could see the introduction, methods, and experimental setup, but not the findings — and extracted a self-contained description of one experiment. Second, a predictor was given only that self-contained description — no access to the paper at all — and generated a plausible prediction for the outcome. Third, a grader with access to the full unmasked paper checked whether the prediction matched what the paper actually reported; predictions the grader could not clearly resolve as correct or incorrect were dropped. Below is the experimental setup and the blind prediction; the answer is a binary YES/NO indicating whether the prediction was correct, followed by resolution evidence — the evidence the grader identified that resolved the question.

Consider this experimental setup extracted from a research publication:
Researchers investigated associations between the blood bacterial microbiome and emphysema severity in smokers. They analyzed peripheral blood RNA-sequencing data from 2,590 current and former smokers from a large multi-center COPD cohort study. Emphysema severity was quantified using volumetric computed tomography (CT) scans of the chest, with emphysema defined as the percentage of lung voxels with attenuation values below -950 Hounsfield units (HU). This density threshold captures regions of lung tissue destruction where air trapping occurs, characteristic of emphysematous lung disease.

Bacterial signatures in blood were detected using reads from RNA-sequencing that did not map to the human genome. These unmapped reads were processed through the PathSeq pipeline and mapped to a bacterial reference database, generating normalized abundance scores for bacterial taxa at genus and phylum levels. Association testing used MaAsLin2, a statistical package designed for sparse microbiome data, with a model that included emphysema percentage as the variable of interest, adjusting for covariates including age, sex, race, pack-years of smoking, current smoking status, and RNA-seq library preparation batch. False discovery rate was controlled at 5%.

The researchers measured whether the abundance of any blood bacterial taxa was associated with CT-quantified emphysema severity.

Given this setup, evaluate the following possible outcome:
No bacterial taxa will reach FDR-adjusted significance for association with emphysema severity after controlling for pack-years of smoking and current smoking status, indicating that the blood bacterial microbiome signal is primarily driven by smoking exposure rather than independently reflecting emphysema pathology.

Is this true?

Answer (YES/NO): NO